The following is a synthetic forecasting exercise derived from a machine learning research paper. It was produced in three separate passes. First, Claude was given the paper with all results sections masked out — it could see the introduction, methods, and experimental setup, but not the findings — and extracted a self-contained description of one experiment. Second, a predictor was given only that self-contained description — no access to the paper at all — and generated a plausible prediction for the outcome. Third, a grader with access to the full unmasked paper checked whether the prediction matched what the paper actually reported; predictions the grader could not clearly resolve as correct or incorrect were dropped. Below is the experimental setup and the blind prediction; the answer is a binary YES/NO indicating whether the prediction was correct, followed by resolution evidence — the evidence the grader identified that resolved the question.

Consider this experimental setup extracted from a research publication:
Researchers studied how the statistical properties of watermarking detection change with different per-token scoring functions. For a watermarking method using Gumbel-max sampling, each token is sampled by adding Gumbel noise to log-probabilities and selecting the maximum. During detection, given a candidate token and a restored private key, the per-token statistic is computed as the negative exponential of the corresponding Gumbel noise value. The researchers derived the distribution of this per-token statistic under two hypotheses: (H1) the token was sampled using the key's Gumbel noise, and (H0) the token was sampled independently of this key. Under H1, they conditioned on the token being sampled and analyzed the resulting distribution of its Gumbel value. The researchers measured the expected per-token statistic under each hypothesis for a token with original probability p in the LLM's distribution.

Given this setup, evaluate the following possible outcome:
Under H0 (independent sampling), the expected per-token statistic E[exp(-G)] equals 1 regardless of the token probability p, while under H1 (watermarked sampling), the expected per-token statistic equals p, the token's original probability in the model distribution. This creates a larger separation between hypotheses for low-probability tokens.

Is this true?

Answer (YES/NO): NO